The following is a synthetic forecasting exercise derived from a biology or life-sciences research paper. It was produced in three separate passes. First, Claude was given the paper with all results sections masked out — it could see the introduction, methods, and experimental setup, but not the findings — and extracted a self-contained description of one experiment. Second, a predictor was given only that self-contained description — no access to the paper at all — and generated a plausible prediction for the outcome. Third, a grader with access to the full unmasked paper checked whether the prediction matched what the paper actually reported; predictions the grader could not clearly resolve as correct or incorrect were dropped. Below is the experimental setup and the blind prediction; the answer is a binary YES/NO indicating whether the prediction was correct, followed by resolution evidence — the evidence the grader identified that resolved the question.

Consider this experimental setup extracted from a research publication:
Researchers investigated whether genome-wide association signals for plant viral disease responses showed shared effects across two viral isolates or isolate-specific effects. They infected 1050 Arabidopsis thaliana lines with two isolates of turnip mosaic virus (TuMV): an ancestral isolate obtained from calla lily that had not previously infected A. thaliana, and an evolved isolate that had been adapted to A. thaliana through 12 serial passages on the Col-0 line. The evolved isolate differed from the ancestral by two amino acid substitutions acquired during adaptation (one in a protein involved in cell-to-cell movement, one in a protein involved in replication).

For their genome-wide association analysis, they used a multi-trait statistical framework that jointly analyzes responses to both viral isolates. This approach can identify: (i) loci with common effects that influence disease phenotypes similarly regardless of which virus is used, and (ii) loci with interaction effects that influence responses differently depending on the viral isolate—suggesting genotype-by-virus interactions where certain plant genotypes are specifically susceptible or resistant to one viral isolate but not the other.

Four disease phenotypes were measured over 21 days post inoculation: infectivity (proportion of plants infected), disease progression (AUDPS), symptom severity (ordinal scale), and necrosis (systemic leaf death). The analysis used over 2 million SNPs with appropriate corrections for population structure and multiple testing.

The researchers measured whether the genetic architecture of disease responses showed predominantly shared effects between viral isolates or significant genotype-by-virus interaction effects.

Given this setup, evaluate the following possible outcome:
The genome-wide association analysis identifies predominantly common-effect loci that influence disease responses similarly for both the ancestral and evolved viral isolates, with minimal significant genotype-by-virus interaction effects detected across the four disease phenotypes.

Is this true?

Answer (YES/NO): NO